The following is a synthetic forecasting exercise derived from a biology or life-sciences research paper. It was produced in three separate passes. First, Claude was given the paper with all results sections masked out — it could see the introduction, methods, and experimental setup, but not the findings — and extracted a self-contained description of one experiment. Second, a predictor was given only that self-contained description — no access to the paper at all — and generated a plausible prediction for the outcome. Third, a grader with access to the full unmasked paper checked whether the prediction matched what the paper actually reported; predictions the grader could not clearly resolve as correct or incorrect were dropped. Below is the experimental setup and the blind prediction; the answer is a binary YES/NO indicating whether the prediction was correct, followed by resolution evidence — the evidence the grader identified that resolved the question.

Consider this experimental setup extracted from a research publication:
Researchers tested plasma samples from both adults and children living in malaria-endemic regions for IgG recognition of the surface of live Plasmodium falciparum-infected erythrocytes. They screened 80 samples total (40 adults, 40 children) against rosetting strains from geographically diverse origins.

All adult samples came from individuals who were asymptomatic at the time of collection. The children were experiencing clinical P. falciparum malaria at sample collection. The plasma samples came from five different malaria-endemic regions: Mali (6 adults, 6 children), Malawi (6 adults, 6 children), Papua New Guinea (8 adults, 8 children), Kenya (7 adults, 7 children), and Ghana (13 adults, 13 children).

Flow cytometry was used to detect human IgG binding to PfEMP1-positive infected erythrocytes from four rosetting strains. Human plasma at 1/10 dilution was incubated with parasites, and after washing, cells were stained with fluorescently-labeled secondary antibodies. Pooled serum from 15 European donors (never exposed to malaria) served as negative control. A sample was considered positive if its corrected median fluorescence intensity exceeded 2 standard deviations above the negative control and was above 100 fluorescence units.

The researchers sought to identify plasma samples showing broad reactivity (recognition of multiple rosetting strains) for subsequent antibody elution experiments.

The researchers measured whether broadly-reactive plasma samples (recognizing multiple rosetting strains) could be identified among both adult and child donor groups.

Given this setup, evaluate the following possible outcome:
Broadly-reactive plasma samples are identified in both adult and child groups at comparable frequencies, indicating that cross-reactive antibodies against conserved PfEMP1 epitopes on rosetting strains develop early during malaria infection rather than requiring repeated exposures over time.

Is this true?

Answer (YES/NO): NO